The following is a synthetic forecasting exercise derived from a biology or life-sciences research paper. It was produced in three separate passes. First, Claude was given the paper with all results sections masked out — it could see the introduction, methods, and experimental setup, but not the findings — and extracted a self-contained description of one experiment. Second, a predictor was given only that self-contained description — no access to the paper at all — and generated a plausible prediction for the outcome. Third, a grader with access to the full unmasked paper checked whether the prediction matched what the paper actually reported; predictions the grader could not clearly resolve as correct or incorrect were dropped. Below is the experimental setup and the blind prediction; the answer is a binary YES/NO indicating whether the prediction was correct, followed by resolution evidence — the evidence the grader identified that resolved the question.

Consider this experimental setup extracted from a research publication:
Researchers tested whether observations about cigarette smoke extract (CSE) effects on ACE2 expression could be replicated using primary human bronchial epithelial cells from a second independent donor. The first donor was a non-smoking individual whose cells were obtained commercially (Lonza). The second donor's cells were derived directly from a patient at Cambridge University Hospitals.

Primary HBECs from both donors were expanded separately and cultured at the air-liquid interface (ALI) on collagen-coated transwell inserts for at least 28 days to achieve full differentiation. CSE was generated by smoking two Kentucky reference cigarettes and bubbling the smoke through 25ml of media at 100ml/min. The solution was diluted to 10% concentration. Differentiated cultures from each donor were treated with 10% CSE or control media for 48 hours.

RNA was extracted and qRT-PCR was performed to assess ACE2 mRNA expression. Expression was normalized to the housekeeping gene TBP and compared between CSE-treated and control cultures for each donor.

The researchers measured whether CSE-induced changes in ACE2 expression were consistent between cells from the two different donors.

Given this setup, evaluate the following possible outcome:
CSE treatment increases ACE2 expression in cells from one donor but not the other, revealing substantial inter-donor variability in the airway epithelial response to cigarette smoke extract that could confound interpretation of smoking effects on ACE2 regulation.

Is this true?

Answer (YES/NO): NO